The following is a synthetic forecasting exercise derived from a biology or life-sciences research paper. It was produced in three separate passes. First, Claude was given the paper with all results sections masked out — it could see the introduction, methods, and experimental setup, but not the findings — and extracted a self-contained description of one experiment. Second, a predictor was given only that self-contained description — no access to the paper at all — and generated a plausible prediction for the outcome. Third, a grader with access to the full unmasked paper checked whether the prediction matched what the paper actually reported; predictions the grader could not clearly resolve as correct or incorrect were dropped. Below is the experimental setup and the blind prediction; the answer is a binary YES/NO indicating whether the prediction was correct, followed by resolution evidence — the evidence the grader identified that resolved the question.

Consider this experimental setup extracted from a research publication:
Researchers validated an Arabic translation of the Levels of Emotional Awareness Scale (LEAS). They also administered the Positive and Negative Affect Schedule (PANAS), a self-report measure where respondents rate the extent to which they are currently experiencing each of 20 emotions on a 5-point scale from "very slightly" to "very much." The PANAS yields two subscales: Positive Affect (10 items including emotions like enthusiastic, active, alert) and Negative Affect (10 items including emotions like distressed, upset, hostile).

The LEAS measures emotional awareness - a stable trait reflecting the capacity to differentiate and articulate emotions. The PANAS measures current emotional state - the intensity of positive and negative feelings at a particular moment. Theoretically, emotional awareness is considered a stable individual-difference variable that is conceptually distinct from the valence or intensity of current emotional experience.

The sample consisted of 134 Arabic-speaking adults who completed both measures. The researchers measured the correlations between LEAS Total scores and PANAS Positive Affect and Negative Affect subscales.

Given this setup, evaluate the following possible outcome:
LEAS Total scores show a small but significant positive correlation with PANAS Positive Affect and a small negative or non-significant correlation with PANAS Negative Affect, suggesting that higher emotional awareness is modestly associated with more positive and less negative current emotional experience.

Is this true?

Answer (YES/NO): YES